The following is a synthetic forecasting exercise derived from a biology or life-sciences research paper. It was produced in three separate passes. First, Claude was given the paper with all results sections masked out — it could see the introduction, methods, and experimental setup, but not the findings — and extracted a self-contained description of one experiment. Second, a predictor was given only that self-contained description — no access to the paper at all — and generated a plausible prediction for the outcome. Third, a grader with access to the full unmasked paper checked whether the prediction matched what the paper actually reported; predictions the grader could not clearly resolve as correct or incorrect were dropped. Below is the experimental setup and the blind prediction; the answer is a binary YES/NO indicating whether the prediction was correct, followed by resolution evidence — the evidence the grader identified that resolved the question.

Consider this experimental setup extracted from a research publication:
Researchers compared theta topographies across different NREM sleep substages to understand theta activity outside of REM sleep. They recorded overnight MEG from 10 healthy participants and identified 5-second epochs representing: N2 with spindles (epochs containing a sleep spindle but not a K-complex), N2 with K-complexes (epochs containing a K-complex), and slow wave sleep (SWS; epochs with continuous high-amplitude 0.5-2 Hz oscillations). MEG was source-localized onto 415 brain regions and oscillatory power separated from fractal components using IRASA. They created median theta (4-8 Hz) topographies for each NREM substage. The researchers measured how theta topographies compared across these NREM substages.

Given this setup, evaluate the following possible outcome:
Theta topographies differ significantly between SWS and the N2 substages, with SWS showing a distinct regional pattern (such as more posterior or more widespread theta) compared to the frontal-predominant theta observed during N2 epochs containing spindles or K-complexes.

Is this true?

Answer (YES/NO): NO